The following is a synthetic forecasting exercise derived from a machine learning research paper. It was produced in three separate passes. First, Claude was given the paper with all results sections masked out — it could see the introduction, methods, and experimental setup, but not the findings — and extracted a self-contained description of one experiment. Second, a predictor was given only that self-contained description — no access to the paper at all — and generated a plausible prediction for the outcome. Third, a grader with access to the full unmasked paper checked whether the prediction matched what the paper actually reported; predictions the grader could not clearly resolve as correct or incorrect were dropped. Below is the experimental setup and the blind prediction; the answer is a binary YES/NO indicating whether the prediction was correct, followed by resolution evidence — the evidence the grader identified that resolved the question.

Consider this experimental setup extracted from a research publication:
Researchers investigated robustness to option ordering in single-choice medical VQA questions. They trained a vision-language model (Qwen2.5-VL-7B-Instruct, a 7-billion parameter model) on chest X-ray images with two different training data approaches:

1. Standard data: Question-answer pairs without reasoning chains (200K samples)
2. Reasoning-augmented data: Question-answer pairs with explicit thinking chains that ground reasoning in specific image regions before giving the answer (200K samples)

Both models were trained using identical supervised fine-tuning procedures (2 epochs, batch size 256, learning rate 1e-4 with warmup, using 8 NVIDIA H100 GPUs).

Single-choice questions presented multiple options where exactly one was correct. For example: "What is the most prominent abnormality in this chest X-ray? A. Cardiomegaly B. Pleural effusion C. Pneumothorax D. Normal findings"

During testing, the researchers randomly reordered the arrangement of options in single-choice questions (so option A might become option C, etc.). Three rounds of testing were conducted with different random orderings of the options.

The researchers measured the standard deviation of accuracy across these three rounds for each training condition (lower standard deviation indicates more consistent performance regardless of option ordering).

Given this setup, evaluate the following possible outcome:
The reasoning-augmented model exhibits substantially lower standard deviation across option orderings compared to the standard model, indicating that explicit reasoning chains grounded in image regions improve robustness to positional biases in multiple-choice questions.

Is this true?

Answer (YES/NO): YES